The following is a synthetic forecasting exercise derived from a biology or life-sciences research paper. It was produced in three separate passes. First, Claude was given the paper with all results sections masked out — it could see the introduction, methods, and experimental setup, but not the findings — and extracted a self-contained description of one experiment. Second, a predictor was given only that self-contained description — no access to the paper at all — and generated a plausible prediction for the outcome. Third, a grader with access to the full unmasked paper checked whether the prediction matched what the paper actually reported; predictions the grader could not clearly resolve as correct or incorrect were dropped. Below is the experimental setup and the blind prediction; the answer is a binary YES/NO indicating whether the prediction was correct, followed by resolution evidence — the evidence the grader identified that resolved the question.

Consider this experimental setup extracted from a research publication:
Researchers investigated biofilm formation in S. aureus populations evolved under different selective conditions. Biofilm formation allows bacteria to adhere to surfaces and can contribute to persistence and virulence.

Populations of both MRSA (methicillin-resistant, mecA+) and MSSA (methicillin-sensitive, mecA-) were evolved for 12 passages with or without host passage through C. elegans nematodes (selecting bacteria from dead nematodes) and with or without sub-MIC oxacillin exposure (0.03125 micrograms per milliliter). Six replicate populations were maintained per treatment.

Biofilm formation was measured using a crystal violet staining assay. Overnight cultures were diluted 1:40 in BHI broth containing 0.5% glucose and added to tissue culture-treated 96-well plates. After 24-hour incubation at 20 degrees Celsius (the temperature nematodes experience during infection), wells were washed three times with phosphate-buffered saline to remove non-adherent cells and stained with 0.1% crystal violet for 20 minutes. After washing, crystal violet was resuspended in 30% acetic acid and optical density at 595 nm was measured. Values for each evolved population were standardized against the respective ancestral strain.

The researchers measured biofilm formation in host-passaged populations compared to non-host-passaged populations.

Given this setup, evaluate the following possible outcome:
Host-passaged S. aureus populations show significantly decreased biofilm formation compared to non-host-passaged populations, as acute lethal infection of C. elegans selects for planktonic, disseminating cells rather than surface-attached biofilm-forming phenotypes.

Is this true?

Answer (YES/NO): NO